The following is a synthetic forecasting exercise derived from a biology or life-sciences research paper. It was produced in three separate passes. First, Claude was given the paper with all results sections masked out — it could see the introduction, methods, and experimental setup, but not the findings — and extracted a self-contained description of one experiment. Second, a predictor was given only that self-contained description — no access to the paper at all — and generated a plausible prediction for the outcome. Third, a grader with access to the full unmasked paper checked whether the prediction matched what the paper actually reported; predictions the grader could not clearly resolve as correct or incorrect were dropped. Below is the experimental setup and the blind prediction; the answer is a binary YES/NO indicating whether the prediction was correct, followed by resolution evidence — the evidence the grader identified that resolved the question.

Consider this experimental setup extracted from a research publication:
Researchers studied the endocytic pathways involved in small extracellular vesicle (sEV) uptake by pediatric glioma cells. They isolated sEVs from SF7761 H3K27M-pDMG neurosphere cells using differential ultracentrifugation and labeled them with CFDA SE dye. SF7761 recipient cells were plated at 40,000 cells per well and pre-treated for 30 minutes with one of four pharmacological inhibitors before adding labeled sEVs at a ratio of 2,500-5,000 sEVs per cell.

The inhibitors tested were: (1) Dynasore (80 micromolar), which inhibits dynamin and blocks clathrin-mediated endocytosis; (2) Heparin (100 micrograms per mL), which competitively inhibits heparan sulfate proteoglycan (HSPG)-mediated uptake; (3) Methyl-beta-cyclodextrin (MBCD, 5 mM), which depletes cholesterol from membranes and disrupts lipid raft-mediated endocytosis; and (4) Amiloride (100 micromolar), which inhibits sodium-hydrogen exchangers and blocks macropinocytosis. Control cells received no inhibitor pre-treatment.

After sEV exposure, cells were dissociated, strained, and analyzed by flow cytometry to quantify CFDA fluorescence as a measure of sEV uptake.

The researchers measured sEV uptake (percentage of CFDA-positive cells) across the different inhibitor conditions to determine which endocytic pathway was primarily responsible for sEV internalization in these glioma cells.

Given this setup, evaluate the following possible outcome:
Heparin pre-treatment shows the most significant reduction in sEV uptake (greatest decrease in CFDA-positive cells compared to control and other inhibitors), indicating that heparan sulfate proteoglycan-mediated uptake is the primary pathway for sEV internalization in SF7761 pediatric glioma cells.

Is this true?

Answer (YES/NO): NO